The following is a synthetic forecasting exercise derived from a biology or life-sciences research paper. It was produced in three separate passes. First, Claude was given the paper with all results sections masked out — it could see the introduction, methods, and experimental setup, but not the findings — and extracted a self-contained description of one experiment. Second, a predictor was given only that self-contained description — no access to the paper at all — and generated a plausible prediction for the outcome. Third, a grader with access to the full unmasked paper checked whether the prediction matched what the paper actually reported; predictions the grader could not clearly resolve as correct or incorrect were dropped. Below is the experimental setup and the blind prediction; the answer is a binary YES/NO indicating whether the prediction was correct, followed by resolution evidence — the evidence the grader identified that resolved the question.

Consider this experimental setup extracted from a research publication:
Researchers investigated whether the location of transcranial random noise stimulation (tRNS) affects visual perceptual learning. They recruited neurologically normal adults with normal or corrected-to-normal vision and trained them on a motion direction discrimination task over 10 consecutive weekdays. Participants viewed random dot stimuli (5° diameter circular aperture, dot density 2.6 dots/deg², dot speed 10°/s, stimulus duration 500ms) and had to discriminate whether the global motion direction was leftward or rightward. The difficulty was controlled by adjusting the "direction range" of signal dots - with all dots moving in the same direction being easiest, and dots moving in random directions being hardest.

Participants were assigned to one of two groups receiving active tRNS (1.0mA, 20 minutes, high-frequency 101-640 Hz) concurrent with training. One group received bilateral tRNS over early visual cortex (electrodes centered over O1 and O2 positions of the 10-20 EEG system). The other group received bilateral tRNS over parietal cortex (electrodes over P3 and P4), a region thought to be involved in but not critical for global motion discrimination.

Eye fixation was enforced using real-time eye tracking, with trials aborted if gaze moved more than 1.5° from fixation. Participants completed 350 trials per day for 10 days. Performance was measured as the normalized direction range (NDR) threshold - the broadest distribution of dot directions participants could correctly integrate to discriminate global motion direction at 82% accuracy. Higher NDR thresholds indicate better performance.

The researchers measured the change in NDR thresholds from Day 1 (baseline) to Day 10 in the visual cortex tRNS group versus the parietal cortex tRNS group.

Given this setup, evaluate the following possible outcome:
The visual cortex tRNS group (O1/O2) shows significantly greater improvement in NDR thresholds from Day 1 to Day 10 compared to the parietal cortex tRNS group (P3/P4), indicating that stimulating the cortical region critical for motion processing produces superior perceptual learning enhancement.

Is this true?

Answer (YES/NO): YES